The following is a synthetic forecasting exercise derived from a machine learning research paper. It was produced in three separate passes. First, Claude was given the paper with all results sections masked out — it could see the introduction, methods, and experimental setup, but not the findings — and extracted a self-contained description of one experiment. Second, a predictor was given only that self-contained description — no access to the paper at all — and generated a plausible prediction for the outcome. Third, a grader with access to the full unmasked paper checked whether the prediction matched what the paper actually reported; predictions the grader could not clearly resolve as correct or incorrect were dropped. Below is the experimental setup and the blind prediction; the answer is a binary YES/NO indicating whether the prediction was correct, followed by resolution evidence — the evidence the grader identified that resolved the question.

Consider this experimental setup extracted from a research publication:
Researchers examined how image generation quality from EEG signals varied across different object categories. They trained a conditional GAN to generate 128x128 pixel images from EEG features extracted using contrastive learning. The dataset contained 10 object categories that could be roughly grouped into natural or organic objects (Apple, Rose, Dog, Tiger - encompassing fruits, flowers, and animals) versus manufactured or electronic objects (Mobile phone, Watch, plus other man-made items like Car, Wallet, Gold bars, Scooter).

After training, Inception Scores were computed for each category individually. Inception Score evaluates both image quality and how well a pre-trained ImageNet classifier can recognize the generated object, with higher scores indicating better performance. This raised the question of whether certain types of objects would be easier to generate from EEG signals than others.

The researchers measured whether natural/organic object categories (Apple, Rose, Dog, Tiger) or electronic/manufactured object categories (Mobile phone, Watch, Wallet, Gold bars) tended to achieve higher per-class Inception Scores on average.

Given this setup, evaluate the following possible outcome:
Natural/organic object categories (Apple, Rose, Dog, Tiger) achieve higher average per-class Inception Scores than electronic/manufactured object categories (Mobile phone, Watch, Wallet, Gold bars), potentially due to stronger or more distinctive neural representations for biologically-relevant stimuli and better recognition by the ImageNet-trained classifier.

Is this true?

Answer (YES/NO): NO